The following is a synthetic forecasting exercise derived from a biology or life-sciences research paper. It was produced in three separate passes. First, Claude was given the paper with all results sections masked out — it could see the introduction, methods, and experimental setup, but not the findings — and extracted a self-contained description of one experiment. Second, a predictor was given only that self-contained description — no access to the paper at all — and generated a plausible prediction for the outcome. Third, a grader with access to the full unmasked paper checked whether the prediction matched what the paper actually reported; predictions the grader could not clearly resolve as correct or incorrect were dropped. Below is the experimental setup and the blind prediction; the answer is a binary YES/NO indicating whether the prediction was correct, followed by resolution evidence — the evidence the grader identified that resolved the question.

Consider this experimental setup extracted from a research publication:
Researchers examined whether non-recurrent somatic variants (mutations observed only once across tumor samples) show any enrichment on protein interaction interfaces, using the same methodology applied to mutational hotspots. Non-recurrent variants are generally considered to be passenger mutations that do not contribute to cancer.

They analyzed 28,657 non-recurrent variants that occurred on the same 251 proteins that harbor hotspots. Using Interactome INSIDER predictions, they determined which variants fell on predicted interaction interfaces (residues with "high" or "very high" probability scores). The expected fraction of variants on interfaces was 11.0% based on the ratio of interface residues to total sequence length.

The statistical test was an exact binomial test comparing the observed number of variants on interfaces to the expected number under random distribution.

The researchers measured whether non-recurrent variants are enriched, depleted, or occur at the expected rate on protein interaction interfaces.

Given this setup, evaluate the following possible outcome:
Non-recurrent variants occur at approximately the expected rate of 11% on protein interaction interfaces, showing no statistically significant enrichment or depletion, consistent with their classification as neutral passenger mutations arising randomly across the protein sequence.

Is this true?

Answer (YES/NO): YES